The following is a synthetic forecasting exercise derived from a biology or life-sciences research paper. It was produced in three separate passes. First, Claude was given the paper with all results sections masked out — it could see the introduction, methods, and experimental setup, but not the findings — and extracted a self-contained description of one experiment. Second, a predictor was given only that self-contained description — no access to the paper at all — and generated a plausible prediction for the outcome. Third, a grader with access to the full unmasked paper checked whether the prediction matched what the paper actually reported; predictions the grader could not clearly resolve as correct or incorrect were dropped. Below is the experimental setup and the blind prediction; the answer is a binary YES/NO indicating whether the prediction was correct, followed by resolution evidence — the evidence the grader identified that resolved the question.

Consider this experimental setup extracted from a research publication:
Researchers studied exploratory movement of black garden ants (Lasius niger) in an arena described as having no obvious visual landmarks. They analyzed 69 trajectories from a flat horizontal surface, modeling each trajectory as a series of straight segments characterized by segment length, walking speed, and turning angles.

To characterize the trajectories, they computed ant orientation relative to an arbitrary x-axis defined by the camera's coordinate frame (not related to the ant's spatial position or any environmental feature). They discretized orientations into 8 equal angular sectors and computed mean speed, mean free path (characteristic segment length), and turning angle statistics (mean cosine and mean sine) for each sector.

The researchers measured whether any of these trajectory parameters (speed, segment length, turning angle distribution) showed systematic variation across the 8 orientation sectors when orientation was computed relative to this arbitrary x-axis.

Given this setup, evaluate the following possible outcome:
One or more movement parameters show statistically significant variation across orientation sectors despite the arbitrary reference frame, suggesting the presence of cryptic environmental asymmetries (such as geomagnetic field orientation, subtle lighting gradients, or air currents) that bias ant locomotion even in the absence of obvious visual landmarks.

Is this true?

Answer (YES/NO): NO